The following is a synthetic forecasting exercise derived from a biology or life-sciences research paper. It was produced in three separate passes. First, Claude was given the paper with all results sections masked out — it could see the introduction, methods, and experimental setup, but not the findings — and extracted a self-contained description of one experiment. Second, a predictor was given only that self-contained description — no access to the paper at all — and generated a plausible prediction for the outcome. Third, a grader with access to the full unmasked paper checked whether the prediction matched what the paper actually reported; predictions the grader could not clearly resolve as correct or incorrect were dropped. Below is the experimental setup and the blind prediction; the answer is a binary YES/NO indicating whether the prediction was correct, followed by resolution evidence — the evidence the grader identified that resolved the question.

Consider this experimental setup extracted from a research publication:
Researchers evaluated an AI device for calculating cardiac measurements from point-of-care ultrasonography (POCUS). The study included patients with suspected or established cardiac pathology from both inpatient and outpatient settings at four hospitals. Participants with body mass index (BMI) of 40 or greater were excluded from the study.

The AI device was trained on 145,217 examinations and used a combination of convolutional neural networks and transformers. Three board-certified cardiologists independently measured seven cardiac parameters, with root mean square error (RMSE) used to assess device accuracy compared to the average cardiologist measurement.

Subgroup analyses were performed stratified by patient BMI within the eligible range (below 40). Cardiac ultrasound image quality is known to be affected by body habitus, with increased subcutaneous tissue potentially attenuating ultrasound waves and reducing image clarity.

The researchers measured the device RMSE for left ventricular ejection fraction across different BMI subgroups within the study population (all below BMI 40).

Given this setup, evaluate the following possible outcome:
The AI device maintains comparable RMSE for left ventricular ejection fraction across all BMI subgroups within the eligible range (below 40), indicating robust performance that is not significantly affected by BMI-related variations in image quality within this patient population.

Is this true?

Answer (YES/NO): YES